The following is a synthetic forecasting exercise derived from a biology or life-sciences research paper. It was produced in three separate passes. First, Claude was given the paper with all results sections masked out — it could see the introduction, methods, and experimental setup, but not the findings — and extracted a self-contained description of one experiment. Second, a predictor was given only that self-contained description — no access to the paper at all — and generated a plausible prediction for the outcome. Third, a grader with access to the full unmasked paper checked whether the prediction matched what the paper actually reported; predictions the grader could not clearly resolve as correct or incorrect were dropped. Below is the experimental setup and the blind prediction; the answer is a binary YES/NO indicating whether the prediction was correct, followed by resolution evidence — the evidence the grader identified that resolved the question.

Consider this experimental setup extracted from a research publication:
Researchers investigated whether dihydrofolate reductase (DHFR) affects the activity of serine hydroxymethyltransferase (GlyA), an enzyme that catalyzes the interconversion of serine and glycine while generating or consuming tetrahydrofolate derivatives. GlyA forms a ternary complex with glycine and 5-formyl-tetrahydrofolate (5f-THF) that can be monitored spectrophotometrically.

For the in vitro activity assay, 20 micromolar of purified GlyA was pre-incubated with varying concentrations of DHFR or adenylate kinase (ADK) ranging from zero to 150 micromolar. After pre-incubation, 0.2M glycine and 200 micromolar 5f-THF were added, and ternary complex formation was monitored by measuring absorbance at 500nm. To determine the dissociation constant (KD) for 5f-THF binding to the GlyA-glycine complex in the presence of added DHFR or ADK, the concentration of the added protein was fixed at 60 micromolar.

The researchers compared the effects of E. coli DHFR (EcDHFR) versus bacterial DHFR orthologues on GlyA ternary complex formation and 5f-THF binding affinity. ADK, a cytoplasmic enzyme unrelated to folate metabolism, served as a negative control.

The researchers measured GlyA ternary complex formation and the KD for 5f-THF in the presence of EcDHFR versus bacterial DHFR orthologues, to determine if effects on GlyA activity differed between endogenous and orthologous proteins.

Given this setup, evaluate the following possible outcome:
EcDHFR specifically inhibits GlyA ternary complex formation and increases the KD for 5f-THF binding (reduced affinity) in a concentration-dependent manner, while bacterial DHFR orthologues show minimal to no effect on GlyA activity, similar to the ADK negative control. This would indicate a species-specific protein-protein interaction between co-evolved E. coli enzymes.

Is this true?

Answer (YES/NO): NO